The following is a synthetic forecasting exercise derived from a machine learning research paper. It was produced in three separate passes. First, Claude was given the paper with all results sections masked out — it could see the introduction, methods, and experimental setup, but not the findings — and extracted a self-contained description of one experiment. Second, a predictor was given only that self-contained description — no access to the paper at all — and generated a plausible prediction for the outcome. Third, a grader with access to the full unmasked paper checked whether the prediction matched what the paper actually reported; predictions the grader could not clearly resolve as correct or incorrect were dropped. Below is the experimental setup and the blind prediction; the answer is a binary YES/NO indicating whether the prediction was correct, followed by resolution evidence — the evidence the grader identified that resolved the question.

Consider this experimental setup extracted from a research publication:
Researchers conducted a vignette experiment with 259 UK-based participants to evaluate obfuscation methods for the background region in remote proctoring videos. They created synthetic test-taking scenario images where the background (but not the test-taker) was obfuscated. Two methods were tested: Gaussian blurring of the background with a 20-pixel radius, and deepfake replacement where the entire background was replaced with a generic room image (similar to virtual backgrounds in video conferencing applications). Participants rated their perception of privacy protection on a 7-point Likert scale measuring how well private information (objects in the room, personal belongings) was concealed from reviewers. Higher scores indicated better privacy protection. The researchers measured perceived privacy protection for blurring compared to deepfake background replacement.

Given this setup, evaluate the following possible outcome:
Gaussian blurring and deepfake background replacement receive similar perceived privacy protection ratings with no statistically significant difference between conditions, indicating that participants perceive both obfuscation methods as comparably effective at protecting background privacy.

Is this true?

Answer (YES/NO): NO